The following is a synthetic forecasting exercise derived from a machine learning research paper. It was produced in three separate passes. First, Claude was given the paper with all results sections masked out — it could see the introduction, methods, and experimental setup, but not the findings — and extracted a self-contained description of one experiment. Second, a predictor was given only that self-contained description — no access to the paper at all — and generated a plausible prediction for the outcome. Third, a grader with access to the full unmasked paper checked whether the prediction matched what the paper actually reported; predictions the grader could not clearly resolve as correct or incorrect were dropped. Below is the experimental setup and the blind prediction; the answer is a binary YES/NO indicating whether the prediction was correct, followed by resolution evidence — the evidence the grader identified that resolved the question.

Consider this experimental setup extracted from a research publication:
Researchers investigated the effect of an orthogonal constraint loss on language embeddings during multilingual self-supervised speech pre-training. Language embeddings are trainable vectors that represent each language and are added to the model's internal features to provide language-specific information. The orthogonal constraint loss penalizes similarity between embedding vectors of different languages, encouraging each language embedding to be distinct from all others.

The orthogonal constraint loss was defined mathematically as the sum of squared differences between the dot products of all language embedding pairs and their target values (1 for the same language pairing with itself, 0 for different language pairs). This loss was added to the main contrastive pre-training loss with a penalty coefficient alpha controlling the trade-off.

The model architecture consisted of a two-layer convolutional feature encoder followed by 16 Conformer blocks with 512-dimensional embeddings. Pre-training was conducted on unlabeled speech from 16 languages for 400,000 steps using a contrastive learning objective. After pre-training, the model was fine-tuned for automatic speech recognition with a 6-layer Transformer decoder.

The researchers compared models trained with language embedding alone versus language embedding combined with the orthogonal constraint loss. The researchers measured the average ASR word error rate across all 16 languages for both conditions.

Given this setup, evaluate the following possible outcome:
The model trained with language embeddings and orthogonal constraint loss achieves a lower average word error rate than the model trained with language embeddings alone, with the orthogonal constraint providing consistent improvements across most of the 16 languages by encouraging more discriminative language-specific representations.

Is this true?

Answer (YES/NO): NO